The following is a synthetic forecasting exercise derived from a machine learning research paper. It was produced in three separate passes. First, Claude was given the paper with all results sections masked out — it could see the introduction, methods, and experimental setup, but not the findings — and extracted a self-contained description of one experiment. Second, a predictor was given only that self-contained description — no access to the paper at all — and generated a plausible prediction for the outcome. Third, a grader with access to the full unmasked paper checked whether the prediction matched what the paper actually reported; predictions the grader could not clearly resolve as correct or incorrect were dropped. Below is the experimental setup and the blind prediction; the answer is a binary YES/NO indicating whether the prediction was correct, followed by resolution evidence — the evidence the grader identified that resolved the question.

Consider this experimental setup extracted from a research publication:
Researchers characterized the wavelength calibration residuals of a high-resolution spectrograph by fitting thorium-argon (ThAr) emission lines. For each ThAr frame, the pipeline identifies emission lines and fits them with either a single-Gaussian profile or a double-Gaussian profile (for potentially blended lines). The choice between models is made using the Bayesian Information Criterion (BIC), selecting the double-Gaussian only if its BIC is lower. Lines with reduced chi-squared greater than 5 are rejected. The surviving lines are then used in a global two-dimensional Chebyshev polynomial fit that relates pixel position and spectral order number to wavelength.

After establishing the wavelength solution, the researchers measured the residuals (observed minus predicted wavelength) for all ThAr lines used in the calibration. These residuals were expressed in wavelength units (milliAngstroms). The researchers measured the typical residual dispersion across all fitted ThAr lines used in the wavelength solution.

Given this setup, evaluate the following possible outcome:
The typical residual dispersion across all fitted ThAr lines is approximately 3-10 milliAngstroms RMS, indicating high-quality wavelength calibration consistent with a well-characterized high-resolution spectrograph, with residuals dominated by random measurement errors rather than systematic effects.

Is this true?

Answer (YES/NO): NO